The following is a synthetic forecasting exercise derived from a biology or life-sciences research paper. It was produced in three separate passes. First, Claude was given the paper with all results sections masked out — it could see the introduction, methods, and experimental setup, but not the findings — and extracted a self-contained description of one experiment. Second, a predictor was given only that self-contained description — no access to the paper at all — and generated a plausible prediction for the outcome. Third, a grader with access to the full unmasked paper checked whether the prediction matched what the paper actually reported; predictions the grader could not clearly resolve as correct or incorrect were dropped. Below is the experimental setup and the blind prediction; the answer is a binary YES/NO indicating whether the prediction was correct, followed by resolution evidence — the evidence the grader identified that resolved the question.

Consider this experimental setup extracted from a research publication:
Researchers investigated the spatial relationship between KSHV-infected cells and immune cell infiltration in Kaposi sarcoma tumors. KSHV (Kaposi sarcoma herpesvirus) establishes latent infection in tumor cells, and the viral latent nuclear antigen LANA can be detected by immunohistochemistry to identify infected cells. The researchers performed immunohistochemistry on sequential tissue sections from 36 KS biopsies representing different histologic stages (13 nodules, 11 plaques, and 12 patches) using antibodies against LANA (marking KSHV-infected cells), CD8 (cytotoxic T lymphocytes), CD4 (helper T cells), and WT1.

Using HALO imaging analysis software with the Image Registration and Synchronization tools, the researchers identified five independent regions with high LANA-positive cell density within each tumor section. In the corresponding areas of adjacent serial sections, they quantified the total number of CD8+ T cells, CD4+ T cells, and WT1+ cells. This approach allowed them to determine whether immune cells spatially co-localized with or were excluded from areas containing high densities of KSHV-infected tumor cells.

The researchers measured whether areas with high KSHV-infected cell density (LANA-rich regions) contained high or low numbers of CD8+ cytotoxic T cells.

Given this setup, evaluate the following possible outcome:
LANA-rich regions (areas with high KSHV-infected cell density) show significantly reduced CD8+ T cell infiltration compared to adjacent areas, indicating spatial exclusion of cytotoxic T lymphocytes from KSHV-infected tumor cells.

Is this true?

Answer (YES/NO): YES